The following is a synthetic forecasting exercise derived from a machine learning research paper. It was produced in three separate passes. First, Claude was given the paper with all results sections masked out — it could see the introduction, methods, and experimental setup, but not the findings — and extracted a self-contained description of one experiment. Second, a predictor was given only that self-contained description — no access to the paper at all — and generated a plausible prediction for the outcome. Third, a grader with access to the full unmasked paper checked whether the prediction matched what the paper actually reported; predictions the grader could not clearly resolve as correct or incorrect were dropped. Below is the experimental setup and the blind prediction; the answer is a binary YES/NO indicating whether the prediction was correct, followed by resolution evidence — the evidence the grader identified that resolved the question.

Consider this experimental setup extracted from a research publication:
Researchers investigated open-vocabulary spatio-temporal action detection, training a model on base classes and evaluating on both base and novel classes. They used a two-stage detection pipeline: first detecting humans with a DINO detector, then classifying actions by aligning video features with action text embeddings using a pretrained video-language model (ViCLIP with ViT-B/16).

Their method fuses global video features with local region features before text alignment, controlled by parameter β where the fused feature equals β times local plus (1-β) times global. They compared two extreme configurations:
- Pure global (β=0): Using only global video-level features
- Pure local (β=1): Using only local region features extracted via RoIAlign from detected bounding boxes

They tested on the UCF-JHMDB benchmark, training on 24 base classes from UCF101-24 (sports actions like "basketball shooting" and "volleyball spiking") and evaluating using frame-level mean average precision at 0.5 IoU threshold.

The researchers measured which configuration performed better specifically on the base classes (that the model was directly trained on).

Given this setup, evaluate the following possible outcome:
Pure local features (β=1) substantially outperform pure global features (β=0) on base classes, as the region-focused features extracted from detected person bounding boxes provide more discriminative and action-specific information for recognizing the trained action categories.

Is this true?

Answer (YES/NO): NO